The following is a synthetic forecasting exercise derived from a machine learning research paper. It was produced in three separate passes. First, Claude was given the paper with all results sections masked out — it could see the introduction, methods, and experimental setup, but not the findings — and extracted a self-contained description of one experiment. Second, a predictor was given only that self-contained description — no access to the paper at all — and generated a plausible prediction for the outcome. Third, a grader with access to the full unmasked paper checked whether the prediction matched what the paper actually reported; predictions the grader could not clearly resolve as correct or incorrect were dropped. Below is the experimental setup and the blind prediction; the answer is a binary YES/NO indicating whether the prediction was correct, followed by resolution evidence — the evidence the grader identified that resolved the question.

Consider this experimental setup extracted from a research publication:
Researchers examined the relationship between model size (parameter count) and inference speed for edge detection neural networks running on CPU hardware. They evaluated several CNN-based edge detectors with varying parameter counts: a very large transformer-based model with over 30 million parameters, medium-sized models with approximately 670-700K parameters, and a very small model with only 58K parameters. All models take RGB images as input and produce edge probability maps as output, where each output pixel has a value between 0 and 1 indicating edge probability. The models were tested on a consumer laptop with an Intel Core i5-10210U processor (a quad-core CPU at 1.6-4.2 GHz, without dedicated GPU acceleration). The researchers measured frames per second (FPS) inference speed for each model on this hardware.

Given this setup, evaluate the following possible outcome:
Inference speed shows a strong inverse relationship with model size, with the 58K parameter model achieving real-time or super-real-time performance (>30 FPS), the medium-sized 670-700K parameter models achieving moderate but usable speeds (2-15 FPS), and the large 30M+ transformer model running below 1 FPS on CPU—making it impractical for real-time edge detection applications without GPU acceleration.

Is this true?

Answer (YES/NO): NO